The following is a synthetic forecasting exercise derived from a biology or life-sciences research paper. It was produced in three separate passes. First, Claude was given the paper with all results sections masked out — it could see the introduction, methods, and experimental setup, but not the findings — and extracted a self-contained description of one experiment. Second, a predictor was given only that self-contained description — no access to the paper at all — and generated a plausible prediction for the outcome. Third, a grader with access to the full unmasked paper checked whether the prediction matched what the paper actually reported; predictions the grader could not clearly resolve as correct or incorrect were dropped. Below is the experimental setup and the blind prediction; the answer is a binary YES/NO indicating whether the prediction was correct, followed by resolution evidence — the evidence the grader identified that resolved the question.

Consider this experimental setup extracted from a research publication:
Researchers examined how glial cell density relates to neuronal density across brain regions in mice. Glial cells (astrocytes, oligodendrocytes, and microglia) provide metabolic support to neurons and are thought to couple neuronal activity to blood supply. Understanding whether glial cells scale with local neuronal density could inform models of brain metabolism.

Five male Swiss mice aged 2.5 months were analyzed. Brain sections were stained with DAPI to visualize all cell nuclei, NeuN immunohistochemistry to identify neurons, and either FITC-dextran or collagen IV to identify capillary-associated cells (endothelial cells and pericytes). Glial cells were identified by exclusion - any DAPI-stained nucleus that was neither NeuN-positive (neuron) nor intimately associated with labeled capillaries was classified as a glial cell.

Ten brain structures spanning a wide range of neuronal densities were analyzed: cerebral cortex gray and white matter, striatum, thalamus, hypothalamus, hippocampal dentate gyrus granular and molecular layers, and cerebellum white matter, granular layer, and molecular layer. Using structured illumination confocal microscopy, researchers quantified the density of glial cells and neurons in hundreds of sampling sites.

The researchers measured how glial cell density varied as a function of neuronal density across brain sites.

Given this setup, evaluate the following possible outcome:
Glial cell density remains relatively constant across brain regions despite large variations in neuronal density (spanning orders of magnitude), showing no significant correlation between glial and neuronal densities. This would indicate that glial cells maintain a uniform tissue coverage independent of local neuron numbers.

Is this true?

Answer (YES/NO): NO